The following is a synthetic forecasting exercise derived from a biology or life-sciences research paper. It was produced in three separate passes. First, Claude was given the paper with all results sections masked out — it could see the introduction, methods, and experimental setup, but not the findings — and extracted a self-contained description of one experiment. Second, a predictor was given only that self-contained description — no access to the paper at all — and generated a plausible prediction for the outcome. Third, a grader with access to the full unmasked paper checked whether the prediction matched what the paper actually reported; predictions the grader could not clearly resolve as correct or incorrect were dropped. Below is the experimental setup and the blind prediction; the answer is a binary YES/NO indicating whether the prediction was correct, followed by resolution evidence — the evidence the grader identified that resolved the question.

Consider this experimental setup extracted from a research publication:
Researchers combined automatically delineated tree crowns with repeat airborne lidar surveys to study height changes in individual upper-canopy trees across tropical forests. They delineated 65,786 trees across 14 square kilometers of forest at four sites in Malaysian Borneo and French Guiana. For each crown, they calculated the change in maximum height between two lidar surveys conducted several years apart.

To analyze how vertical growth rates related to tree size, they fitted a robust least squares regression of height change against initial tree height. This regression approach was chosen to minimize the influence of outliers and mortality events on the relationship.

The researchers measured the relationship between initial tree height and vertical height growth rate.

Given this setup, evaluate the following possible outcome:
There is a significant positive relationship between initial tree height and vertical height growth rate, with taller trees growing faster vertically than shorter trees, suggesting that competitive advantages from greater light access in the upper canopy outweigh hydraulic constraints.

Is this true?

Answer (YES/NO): NO